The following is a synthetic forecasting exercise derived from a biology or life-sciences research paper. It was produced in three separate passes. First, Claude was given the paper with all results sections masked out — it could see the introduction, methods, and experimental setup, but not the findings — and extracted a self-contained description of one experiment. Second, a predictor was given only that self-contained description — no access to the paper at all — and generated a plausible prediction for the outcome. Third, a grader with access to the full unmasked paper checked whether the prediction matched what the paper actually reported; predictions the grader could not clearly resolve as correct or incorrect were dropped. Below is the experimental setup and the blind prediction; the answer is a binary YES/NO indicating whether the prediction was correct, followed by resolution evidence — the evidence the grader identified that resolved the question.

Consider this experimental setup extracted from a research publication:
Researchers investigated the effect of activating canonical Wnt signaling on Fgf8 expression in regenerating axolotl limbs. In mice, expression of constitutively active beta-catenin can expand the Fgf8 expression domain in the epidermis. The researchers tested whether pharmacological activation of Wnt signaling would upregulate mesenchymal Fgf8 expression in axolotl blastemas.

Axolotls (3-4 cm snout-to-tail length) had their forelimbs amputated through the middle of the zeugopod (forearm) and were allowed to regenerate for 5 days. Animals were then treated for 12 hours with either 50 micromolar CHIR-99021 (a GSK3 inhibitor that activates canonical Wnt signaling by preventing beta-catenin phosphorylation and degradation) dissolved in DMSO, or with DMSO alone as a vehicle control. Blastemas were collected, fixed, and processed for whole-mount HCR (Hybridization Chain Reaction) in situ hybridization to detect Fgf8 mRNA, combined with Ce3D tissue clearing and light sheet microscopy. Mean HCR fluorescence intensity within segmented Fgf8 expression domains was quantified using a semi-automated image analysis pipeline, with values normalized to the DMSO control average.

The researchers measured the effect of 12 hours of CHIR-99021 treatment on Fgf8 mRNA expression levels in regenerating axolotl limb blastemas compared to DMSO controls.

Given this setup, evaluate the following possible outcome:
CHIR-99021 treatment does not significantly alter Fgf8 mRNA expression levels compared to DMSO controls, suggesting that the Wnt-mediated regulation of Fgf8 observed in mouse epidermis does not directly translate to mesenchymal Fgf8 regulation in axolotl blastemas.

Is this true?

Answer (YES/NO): NO